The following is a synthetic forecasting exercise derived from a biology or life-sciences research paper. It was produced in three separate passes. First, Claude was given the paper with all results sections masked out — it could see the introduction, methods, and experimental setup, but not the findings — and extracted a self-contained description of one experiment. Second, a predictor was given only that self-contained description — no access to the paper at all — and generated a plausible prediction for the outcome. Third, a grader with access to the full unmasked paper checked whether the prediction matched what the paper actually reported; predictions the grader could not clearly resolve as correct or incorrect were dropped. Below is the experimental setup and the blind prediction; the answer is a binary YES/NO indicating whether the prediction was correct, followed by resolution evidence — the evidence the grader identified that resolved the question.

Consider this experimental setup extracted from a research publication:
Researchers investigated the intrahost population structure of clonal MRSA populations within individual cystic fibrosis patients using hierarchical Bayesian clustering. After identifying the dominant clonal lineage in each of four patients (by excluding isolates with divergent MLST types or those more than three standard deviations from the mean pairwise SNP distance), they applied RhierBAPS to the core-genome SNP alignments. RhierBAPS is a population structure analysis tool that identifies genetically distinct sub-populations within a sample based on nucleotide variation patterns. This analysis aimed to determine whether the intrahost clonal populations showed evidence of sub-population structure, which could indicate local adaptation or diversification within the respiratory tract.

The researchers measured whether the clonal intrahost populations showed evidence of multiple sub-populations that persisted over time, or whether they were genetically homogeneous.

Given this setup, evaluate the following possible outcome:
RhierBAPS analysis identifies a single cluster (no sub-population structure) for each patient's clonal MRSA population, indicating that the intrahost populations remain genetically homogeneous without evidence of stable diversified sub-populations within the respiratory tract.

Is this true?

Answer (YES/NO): NO